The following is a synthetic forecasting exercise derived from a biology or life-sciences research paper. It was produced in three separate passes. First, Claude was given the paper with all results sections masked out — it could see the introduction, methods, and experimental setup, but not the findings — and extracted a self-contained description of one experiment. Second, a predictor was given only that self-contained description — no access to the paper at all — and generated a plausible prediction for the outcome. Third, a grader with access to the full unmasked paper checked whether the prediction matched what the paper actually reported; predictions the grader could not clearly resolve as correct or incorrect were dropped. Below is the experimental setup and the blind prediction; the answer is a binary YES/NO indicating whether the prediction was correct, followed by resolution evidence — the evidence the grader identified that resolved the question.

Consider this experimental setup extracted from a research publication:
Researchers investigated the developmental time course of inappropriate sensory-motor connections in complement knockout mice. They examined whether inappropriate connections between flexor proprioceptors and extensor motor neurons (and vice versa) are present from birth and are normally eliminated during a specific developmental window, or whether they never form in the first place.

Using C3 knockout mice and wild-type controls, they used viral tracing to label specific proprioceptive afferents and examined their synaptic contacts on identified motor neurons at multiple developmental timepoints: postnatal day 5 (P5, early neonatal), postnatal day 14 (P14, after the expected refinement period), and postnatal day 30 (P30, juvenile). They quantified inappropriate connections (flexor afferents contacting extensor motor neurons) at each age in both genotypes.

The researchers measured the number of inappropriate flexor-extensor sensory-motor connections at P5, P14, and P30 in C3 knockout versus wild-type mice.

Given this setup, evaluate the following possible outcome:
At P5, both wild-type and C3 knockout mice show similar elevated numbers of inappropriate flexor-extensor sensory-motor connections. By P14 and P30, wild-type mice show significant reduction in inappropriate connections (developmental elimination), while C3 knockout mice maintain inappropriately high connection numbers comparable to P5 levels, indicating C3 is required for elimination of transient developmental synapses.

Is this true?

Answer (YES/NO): NO